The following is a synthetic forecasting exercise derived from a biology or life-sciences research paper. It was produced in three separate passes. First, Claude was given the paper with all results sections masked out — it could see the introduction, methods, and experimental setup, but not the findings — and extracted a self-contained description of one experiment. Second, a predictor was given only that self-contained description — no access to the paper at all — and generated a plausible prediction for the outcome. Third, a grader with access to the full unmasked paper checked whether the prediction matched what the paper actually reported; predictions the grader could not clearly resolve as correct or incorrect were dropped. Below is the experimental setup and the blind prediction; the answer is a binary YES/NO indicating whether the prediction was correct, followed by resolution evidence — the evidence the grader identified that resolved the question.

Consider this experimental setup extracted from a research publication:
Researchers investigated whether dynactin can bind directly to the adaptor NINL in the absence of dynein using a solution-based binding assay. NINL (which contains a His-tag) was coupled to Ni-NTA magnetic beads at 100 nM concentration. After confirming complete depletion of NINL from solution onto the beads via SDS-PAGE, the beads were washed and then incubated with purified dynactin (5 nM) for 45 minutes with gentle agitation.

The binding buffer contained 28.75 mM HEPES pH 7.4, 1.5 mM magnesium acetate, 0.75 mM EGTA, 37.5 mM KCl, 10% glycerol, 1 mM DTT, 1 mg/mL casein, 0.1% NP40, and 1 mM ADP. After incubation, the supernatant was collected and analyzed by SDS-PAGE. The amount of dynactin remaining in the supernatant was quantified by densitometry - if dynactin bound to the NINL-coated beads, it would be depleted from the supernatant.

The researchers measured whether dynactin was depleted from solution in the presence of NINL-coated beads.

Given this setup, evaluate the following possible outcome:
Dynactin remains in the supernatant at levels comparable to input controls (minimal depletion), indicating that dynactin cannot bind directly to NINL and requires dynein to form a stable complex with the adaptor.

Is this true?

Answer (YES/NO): YES